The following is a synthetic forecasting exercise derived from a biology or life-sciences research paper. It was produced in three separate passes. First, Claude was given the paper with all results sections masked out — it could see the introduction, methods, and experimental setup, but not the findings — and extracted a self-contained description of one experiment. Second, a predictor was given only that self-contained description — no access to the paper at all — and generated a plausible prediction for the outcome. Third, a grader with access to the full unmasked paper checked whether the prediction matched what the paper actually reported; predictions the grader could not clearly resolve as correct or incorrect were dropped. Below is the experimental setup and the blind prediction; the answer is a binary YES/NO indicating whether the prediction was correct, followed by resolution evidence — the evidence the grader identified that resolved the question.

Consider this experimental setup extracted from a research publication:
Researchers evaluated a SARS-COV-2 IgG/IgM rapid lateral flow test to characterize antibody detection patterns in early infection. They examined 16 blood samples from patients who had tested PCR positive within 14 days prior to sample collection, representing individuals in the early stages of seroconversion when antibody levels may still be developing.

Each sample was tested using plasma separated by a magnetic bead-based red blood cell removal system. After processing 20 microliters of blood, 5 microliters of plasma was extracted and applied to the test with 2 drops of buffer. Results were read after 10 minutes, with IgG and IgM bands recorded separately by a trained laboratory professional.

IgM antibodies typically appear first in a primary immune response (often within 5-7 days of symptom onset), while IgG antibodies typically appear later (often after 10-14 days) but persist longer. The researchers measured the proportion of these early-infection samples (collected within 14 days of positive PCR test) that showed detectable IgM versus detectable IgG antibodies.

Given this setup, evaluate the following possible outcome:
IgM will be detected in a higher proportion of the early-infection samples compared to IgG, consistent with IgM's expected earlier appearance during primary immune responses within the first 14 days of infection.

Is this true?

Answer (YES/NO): NO